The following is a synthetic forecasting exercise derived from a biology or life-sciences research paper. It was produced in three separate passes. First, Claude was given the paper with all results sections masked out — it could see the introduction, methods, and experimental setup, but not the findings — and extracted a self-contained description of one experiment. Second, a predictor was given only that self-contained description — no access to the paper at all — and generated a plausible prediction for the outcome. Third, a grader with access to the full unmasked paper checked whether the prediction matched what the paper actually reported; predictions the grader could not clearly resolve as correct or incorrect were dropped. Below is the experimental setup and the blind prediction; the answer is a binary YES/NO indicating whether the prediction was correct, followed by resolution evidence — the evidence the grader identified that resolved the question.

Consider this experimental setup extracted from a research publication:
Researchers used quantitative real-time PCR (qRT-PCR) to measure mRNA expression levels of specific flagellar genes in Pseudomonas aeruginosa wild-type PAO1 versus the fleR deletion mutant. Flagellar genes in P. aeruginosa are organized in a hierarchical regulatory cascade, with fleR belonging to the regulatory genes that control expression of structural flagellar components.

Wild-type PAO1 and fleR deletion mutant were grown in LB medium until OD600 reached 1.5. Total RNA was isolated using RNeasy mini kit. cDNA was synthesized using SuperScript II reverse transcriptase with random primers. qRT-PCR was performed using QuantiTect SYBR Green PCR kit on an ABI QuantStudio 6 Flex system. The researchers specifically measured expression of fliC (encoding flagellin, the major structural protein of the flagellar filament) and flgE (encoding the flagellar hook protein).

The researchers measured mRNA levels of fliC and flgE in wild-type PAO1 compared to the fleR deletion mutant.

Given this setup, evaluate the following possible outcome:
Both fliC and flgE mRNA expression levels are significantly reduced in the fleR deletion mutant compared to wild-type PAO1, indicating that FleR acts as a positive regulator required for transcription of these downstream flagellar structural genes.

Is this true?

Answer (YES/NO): YES